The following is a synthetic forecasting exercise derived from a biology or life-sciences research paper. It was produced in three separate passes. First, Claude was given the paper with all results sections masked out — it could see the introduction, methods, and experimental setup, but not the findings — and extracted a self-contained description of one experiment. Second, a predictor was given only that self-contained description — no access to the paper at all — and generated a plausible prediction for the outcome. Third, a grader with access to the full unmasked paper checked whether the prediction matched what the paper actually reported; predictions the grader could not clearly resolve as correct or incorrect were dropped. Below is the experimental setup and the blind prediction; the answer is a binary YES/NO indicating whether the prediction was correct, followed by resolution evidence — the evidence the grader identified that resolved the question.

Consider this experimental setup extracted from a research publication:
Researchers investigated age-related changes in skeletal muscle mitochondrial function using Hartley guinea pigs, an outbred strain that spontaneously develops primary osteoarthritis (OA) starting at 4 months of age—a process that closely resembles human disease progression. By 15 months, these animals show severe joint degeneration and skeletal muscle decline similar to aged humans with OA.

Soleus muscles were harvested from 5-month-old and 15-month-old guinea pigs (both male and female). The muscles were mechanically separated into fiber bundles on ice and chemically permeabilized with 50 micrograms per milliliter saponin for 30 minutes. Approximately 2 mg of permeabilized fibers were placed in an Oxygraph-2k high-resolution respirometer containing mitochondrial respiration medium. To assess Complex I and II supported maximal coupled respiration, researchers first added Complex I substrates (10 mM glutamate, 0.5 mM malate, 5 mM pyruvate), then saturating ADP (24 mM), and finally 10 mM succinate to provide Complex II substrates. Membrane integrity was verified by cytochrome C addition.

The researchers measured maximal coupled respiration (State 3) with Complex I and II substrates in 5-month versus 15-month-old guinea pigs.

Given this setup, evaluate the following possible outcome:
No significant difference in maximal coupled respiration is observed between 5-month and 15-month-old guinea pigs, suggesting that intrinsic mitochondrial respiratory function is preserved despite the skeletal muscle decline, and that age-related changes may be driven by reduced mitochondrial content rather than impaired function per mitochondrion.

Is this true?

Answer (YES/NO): NO